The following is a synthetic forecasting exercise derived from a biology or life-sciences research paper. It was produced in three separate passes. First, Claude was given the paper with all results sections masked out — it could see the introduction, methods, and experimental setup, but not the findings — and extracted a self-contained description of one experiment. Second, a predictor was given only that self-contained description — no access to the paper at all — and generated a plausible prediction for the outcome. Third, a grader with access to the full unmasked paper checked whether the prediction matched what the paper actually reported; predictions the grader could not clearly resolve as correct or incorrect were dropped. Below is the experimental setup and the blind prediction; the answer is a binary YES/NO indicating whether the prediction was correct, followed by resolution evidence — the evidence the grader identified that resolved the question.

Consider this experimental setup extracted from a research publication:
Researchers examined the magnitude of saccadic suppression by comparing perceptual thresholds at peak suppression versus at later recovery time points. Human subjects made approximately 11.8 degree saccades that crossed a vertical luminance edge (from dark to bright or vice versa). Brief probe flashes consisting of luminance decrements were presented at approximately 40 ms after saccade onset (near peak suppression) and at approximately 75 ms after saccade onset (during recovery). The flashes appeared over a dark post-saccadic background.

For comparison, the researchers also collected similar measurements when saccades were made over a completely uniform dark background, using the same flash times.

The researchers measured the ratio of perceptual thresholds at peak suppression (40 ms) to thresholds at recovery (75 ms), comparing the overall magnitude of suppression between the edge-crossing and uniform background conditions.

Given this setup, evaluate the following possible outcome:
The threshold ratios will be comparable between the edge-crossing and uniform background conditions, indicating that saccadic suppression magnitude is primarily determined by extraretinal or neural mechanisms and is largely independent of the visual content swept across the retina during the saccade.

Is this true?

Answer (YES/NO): NO